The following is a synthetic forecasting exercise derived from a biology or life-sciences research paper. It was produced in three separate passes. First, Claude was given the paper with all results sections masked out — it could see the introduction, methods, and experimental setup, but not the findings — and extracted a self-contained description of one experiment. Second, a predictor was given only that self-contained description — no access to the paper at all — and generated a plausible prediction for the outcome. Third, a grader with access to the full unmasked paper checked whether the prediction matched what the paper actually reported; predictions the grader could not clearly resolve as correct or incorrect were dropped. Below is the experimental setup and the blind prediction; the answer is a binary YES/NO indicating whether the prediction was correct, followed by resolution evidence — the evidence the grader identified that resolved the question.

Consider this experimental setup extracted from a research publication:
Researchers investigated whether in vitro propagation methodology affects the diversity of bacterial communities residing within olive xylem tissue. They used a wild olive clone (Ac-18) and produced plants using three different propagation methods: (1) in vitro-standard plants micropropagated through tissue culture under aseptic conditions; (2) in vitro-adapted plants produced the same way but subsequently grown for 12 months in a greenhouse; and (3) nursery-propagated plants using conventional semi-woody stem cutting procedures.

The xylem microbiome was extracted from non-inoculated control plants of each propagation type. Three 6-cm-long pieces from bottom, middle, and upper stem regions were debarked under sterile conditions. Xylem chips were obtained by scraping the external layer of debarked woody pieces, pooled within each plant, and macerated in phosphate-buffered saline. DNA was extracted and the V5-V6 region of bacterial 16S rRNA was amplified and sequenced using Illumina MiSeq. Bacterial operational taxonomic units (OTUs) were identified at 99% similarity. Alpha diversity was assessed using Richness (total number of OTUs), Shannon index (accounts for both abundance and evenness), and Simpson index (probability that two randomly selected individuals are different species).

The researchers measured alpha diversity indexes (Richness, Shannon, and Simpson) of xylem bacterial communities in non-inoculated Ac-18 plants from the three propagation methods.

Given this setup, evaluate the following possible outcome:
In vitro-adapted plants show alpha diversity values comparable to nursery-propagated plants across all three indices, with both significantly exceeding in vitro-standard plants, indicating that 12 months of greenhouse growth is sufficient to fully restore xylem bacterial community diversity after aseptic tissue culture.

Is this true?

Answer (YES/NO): NO